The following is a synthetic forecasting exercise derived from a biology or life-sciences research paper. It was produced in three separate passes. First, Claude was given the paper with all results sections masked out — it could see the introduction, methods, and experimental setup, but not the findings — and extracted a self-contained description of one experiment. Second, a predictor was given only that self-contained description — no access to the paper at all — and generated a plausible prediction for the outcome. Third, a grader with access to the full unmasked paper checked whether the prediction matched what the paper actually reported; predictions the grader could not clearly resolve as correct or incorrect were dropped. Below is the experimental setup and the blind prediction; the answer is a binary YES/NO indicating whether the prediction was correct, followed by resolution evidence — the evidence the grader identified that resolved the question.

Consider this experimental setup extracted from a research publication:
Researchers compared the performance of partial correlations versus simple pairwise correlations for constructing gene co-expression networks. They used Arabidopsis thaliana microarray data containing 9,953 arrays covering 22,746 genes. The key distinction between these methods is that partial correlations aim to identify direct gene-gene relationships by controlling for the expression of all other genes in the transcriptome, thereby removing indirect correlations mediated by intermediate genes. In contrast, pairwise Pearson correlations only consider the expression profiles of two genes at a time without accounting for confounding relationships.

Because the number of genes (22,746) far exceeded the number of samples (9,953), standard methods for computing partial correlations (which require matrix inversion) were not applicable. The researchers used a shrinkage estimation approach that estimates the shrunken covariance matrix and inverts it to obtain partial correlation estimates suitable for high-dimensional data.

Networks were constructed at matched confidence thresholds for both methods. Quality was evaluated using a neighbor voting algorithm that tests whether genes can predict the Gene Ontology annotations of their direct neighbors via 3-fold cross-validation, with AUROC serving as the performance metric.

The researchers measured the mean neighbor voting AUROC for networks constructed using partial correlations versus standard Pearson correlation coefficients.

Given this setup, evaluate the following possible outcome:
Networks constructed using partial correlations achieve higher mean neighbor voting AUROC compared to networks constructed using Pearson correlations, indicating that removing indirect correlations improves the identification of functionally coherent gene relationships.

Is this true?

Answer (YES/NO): NO